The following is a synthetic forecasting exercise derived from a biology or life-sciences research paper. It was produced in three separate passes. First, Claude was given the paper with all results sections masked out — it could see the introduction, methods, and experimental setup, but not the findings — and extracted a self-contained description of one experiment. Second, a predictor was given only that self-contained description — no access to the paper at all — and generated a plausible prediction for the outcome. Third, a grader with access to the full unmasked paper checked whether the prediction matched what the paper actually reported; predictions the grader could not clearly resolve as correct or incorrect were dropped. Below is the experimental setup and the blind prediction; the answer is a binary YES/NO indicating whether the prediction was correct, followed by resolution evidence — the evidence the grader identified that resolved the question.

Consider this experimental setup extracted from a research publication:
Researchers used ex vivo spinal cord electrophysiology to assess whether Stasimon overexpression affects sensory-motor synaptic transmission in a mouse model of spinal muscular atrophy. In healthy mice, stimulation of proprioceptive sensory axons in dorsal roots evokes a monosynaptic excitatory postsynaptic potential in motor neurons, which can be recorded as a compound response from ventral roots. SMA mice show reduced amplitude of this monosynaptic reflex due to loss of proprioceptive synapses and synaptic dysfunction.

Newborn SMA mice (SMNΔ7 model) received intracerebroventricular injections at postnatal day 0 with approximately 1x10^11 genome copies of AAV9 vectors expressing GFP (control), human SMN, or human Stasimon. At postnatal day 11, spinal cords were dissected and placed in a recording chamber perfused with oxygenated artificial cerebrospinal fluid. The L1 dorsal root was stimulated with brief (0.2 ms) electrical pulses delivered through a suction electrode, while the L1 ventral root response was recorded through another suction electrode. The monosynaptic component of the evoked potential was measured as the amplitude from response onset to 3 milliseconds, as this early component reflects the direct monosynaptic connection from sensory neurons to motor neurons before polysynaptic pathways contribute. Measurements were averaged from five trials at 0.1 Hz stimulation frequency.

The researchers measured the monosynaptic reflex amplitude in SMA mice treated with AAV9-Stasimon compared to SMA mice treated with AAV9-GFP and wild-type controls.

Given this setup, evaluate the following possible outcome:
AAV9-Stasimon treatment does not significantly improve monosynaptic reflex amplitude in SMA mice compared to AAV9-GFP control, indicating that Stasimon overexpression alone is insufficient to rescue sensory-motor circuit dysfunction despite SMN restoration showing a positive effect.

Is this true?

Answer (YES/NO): NO